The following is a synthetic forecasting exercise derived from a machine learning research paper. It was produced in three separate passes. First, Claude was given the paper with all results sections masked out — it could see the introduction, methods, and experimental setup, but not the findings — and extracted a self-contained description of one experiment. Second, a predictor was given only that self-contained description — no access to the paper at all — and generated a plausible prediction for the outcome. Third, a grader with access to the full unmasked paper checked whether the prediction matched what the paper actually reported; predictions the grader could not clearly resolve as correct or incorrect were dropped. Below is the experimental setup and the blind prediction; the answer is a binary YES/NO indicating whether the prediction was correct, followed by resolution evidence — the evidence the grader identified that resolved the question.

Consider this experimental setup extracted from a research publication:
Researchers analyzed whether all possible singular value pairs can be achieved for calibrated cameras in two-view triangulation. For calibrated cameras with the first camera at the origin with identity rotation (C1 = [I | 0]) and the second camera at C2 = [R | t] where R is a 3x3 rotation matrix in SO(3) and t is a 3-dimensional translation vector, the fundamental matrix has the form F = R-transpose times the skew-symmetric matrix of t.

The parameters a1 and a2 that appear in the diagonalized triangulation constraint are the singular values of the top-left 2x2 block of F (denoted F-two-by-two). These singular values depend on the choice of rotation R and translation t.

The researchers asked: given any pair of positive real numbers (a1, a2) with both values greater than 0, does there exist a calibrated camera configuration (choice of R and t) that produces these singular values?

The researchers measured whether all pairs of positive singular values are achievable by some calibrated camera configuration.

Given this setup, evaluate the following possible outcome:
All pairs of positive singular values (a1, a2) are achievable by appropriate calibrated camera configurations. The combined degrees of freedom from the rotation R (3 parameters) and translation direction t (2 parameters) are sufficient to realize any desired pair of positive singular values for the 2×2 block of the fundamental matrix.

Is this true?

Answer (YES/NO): YES